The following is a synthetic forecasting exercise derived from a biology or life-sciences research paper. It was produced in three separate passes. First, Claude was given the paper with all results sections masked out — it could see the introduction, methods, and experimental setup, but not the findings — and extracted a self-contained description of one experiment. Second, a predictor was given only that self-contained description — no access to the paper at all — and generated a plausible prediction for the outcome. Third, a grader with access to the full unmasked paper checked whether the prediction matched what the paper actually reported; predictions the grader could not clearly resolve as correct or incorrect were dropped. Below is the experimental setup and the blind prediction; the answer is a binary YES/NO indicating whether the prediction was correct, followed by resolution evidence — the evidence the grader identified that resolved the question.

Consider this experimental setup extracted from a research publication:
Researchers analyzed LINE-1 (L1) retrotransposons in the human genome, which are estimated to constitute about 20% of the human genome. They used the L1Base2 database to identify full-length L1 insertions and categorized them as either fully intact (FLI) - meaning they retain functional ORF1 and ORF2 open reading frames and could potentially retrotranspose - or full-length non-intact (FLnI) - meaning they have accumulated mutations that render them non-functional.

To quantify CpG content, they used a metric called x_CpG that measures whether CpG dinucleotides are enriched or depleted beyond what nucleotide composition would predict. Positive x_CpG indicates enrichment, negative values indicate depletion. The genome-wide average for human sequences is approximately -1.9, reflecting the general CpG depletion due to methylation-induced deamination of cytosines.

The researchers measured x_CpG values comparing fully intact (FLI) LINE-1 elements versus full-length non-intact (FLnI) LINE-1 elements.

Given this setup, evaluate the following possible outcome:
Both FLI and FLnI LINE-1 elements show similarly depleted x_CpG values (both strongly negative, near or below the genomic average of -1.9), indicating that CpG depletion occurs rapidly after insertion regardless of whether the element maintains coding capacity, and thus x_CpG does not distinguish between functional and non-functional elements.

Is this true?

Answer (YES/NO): NO